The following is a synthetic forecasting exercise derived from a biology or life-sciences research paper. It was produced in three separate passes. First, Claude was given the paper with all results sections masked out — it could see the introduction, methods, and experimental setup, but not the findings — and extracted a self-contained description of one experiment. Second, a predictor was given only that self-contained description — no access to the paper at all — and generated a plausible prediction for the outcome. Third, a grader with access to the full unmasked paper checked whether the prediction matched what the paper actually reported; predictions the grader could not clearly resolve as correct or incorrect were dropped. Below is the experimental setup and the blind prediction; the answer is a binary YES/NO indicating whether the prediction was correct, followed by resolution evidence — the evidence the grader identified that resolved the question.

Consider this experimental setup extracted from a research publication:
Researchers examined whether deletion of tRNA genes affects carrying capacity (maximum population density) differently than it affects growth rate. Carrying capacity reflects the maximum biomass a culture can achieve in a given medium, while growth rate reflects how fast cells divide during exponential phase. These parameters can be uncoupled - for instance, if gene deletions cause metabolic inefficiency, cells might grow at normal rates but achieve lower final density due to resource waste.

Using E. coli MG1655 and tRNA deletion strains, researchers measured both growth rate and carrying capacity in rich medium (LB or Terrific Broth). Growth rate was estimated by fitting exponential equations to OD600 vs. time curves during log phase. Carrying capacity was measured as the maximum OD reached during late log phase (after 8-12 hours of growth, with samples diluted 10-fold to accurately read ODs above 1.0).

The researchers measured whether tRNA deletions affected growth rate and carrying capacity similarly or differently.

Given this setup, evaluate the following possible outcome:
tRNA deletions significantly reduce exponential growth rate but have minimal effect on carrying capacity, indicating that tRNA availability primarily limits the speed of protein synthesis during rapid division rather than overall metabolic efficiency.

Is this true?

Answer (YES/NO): NO